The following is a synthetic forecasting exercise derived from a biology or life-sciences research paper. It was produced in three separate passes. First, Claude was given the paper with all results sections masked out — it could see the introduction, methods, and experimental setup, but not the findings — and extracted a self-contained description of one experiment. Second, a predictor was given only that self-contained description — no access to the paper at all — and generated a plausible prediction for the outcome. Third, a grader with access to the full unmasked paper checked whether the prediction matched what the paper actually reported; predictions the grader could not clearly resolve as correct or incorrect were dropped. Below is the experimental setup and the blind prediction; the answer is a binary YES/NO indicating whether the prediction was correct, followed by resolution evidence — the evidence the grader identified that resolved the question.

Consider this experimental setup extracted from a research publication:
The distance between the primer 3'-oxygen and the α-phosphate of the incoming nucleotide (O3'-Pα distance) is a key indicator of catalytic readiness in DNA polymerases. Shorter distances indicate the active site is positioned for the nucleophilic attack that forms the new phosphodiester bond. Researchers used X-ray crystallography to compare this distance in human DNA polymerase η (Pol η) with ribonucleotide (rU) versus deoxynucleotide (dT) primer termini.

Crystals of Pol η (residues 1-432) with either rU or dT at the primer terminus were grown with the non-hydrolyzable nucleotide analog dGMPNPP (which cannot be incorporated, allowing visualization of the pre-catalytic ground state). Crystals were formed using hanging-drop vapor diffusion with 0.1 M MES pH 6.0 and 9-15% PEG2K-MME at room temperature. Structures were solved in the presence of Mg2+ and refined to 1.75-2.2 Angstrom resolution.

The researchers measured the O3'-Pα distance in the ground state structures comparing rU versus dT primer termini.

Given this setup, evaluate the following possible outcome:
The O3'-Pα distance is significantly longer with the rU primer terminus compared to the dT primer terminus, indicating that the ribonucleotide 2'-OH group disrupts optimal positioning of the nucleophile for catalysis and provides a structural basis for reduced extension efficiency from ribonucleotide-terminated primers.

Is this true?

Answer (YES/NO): NO